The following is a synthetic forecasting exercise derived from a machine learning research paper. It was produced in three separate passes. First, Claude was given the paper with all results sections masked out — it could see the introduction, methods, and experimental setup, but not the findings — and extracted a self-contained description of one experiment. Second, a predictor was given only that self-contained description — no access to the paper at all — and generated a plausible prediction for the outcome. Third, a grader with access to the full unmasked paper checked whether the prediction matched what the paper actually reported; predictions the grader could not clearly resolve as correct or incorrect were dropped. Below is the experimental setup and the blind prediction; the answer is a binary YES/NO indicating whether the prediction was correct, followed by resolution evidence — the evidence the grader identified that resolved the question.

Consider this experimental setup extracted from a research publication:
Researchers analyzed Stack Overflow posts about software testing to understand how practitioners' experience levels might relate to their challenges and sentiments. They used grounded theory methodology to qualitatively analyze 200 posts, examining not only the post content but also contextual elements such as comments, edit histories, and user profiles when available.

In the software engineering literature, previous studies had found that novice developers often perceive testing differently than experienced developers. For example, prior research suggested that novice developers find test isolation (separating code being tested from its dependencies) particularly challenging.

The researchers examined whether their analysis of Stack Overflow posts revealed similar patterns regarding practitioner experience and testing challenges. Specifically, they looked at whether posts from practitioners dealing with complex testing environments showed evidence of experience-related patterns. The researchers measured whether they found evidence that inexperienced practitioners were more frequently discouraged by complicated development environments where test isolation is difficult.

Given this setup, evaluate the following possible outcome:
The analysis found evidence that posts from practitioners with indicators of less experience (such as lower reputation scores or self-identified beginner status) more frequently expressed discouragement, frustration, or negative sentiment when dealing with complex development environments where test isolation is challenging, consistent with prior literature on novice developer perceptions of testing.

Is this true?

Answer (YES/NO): YES